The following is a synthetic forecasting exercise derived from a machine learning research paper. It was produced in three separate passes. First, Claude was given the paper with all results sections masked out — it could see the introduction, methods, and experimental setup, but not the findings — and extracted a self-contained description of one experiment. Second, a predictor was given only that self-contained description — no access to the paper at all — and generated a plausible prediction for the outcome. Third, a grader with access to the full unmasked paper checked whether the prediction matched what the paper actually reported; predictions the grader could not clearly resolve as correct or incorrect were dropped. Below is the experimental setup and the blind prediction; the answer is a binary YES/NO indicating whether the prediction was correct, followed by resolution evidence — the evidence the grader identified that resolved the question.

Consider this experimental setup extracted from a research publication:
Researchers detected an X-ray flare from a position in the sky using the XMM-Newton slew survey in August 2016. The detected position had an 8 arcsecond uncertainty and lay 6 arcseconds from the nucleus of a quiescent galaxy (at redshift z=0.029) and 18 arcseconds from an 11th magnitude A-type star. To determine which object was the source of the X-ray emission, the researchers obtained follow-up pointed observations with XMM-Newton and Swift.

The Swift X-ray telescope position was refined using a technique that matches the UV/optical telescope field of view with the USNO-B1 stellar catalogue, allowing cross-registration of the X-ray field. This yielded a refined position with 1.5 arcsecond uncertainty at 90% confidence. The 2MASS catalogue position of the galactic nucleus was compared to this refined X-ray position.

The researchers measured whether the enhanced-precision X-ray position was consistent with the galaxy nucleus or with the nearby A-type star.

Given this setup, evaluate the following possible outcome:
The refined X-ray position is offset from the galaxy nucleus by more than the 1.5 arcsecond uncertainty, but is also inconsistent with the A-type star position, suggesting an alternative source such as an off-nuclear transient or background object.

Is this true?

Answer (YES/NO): NO